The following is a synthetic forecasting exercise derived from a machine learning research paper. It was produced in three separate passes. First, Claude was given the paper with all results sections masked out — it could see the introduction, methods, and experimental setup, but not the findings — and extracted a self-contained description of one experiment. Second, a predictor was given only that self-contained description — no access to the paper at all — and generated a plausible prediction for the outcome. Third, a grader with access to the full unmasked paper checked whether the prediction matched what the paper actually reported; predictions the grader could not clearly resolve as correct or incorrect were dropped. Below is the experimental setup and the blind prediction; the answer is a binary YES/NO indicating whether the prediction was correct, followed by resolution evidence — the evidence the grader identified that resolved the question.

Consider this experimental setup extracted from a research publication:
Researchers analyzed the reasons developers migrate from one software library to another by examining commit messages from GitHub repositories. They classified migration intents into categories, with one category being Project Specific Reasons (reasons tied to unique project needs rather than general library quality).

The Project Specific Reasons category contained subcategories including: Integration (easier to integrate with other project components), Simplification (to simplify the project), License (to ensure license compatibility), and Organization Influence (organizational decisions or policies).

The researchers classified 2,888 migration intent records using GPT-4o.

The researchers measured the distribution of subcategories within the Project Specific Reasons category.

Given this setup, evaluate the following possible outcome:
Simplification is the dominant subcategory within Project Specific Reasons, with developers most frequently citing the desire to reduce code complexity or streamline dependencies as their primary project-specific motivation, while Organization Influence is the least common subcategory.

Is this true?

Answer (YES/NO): NO